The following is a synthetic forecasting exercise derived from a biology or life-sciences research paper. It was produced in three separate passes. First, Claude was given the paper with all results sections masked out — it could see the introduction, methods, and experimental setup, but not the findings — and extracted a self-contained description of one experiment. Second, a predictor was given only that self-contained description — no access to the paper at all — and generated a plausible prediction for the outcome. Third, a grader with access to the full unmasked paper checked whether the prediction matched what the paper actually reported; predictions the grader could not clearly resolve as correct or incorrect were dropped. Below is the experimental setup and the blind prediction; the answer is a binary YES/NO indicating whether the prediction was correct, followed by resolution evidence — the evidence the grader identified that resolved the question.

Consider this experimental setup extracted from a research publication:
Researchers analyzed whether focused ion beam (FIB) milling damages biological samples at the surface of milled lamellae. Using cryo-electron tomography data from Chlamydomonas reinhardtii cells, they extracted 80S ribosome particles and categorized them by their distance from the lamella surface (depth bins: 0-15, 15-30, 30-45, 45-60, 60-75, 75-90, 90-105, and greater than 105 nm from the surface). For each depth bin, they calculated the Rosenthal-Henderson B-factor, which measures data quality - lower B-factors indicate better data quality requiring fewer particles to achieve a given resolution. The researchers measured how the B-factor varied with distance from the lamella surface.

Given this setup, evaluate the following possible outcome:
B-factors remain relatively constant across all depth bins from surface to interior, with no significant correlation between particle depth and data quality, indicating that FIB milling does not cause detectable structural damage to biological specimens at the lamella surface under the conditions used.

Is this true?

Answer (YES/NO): NO